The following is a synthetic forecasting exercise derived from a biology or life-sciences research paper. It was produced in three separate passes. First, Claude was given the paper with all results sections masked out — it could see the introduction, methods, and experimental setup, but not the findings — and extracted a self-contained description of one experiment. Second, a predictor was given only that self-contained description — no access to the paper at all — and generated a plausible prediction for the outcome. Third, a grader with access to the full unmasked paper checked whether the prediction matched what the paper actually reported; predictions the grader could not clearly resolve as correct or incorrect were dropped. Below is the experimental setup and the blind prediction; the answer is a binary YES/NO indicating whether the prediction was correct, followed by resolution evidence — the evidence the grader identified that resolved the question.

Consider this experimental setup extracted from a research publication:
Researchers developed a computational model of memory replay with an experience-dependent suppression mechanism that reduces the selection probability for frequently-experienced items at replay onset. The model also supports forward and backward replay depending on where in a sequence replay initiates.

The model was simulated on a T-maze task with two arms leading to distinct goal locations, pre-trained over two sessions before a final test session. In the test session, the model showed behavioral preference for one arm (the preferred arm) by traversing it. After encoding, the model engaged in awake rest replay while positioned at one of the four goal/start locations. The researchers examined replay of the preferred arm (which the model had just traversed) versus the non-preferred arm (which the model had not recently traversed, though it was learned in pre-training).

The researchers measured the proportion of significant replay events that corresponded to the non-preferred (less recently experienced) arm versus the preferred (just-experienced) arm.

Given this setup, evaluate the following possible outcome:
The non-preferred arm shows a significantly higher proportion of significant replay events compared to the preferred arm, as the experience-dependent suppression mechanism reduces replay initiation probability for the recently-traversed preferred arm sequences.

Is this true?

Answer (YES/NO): YES